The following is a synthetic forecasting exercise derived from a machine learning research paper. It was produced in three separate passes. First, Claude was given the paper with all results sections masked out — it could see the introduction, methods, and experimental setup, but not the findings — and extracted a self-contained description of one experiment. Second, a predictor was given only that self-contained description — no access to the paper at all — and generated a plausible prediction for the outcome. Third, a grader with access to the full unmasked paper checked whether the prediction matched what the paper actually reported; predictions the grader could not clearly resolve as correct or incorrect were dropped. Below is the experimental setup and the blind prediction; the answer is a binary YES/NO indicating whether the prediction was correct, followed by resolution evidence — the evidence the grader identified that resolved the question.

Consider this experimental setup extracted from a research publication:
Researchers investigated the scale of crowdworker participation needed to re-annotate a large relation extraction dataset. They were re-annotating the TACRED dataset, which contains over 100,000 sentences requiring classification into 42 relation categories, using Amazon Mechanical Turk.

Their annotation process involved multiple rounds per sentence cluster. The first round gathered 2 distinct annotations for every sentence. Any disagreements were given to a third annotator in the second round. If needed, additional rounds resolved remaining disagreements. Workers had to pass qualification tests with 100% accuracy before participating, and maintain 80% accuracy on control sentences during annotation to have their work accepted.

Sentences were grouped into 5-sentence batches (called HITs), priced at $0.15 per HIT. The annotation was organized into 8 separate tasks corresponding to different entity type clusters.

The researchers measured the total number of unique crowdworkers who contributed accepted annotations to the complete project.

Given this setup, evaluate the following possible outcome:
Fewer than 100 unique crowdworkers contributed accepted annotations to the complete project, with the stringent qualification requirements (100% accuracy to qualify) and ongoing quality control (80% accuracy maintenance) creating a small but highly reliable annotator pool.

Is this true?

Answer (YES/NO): NO